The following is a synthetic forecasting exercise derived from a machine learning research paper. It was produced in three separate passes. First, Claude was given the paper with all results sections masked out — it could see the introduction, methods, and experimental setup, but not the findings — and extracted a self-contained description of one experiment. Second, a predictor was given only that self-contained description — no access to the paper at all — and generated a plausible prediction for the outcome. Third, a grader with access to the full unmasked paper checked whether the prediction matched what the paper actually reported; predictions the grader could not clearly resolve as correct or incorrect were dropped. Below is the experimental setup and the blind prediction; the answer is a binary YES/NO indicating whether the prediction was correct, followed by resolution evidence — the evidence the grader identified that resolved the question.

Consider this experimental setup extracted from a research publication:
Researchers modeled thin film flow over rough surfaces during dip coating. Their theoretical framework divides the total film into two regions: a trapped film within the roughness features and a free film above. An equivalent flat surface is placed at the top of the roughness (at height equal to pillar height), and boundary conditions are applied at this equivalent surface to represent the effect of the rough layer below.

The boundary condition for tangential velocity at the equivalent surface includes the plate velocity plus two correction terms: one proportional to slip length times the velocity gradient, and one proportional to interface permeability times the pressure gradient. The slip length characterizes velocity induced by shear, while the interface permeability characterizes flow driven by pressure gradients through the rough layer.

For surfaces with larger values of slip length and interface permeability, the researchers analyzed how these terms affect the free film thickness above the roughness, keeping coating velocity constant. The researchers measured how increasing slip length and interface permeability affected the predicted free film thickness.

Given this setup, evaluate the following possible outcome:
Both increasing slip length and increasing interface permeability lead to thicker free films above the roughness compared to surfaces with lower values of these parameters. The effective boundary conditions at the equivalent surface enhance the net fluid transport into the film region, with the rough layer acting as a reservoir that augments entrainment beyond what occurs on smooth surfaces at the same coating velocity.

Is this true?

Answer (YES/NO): NO